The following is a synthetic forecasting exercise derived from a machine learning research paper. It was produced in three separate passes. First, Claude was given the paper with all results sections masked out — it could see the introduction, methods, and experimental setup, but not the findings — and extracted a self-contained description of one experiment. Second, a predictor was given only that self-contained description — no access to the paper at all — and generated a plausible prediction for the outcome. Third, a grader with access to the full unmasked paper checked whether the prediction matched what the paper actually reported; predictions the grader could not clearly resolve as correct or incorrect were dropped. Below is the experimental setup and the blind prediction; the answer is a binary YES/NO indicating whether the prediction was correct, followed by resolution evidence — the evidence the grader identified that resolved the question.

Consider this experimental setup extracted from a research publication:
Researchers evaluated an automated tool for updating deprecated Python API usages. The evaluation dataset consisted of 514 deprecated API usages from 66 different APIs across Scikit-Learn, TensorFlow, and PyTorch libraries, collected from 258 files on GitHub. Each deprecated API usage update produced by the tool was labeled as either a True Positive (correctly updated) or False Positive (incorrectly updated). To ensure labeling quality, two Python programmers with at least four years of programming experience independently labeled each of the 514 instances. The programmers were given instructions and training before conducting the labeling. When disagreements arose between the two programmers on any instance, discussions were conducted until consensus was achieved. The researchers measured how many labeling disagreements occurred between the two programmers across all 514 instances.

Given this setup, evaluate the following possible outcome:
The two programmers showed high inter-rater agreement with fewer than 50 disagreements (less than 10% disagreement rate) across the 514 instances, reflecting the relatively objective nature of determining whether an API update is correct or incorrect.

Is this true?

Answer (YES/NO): YES